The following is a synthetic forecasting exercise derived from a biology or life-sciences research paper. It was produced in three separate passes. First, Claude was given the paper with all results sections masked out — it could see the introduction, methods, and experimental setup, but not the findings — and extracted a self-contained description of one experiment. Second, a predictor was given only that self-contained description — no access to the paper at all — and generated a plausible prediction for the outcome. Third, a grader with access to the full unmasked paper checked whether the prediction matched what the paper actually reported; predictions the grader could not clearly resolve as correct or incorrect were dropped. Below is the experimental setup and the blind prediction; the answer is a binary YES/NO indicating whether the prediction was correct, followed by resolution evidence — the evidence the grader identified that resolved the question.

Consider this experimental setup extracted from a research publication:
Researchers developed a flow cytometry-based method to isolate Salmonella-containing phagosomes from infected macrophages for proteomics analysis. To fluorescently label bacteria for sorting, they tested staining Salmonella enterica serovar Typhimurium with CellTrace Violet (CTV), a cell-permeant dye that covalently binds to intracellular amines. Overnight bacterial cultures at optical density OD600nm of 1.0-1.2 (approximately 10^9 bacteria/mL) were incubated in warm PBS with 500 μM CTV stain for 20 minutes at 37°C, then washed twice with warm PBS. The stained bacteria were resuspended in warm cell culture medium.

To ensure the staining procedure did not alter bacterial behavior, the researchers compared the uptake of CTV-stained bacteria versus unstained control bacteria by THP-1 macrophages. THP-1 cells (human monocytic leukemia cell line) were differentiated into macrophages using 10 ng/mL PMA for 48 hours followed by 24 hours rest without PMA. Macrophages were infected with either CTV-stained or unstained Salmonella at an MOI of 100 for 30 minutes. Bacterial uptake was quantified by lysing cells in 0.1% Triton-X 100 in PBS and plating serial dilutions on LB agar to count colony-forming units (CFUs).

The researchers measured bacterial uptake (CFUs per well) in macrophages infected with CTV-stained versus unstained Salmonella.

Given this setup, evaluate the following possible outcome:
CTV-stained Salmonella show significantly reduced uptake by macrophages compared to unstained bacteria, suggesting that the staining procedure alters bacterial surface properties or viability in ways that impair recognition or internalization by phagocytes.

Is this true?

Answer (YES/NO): NO